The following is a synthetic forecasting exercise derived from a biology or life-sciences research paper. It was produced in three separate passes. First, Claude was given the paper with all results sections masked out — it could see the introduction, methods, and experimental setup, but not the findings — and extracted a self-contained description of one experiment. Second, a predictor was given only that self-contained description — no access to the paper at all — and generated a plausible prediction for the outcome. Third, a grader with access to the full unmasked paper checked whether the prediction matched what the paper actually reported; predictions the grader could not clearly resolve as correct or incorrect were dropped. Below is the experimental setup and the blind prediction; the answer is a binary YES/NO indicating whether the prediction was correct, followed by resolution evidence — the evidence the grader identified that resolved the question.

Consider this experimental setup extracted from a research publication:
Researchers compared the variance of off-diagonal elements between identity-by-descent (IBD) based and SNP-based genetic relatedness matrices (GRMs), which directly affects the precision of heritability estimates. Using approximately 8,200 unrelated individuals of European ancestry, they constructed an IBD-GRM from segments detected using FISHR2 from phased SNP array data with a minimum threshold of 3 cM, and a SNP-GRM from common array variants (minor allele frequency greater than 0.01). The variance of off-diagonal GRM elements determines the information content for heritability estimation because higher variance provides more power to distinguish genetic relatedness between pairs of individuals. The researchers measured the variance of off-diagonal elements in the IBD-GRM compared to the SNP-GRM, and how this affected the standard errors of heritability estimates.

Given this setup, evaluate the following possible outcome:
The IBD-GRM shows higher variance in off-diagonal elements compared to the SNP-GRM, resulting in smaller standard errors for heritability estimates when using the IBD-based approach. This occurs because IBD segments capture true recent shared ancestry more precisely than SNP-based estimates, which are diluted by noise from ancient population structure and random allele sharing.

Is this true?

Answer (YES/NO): NO